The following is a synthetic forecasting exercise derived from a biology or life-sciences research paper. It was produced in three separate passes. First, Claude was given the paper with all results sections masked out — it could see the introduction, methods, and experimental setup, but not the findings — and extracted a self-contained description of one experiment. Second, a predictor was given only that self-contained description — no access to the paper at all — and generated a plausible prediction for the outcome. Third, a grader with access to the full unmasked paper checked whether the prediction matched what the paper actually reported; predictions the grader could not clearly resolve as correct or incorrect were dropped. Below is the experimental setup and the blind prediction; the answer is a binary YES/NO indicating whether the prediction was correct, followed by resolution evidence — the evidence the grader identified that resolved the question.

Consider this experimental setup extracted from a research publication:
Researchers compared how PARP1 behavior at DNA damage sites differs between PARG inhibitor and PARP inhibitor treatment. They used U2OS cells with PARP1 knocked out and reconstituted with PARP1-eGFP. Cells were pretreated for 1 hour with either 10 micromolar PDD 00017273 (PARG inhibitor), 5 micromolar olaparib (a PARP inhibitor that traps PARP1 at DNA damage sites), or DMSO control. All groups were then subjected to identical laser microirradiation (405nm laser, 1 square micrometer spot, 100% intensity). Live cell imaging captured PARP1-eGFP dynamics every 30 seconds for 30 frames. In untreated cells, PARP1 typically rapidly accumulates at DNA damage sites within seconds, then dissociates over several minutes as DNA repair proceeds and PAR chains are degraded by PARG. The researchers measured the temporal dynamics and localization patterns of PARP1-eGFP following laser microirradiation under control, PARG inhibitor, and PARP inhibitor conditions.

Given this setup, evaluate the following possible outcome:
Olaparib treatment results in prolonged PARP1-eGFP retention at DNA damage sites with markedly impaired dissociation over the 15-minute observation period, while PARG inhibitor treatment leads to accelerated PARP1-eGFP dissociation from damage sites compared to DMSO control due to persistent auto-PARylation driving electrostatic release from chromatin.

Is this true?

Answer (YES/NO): NO